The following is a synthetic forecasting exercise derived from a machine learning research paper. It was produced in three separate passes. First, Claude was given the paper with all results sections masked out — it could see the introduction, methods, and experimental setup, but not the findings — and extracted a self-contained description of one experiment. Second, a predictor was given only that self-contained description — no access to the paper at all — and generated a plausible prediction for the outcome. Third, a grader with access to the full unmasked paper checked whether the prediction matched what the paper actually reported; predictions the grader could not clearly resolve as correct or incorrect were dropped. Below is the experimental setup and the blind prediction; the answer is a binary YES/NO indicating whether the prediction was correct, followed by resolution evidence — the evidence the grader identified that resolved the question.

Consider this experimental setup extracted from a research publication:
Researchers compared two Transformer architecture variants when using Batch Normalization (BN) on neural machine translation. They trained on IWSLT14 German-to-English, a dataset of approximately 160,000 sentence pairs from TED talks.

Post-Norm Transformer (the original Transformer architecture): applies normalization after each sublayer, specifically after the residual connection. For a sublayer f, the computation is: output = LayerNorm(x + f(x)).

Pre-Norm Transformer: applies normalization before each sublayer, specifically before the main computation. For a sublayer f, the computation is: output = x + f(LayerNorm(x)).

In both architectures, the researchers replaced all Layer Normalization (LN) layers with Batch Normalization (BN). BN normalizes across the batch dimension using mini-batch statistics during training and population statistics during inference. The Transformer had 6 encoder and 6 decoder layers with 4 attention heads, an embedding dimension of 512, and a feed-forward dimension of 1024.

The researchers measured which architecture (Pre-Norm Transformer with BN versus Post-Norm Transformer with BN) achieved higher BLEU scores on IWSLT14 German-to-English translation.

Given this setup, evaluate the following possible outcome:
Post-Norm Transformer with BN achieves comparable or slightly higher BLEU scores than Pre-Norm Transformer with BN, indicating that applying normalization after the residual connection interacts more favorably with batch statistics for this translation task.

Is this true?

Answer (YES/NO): NO